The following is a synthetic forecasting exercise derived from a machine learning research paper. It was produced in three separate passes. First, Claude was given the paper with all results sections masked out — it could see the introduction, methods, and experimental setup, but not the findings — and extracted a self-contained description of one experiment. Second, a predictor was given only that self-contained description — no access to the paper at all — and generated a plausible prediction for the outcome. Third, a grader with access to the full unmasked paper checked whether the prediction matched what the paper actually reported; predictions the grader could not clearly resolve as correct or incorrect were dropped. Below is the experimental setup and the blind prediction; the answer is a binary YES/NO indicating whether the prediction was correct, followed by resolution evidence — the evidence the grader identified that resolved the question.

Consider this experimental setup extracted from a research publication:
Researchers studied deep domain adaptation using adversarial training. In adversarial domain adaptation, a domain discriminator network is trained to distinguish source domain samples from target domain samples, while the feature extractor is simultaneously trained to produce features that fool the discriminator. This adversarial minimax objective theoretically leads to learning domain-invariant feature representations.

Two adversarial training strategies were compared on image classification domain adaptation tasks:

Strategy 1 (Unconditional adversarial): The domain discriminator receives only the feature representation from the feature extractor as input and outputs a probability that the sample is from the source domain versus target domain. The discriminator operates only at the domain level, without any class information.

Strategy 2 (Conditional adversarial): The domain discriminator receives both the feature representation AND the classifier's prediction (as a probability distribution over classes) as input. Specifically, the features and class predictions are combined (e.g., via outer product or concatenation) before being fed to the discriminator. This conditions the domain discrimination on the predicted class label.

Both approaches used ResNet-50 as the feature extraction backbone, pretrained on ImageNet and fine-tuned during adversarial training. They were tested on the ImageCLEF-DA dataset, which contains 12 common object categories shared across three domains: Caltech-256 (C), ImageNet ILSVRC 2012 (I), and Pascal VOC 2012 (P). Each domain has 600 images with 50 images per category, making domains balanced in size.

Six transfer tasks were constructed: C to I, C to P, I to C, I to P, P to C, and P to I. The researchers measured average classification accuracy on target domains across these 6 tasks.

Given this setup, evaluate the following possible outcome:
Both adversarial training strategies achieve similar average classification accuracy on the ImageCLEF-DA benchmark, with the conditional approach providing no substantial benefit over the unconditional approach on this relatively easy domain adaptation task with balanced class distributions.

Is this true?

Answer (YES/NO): NO